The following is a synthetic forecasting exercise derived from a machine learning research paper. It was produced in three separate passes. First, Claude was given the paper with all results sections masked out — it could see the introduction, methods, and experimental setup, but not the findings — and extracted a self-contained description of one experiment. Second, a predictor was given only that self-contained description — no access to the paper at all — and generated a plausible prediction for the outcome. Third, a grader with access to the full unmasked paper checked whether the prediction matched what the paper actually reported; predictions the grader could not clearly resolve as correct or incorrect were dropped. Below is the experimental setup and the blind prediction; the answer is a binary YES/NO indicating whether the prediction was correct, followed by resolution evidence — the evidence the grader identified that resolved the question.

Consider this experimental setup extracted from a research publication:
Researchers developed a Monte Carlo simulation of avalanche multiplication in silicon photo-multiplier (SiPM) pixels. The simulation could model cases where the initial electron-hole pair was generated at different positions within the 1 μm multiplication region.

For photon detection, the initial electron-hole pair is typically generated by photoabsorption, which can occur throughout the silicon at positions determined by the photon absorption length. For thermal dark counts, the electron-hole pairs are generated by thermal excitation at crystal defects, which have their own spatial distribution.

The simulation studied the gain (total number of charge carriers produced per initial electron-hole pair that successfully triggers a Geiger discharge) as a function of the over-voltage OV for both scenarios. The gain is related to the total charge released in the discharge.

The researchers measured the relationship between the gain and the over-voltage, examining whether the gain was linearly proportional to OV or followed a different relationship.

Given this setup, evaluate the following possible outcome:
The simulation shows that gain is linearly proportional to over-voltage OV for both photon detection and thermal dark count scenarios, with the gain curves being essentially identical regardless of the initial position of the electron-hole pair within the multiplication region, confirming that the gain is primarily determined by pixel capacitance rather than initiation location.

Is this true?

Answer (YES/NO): NO